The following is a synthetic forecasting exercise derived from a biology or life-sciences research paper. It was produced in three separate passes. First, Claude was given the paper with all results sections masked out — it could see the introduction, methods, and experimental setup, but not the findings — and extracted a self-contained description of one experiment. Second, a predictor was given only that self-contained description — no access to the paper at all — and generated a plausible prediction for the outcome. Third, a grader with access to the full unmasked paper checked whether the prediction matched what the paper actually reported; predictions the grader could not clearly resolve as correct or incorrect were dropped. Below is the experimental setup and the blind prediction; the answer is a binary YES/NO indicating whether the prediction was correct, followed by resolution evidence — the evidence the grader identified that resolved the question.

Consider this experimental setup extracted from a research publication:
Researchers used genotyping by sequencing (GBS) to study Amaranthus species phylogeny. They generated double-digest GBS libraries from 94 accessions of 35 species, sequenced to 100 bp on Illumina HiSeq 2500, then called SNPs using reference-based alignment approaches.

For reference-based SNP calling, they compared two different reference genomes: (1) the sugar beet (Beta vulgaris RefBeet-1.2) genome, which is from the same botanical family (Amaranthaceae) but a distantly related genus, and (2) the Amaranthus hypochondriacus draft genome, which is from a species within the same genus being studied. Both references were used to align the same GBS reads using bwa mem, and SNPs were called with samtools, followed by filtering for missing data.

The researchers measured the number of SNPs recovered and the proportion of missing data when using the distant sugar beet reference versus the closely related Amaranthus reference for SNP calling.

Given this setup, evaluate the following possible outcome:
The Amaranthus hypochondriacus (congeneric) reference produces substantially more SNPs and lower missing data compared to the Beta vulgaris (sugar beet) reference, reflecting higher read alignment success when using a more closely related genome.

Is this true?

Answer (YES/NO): YES